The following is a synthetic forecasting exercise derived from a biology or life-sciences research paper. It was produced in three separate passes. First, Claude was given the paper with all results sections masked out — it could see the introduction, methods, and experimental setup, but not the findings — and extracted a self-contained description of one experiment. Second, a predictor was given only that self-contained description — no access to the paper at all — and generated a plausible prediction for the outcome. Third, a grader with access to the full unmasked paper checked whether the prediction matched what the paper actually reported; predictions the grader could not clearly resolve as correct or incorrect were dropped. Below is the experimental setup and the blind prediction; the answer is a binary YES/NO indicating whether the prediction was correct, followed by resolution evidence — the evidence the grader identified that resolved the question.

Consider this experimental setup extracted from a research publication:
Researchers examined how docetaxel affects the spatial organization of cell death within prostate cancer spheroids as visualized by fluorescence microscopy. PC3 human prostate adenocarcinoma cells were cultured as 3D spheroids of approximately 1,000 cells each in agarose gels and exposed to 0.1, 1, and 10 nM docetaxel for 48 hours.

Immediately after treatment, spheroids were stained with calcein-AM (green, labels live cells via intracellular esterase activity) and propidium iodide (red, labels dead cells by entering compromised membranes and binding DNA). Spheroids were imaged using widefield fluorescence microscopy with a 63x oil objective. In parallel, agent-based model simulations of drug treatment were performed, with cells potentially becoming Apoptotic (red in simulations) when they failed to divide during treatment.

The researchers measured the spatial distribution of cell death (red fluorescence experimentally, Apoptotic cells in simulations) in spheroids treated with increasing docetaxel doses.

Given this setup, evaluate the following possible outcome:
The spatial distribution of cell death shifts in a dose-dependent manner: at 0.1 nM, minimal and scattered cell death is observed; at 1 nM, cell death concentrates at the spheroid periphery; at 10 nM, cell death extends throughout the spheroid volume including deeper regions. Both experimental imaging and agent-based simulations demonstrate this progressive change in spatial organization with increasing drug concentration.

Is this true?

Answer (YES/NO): NO